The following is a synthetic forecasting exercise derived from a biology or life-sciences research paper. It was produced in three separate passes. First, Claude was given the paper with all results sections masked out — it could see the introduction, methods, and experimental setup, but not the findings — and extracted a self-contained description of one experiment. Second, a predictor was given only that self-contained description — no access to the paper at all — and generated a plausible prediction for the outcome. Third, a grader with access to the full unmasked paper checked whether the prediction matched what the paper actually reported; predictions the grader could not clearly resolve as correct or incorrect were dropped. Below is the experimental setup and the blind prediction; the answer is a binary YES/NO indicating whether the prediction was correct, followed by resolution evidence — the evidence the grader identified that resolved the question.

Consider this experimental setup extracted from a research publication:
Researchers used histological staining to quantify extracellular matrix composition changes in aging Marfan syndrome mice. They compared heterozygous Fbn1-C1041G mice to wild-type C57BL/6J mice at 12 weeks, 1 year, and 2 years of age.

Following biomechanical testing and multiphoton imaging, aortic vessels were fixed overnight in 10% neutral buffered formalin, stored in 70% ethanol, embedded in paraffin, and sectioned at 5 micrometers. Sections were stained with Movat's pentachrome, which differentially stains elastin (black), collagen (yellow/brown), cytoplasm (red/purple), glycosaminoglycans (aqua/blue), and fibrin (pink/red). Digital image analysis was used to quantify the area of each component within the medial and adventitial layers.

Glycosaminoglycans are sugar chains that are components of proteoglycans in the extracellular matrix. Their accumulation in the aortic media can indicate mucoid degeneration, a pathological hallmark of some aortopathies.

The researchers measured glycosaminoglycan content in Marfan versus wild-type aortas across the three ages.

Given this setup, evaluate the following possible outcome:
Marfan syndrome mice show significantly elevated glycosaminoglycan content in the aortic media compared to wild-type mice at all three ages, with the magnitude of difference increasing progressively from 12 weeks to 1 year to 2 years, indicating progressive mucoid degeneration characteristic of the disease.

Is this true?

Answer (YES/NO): NO